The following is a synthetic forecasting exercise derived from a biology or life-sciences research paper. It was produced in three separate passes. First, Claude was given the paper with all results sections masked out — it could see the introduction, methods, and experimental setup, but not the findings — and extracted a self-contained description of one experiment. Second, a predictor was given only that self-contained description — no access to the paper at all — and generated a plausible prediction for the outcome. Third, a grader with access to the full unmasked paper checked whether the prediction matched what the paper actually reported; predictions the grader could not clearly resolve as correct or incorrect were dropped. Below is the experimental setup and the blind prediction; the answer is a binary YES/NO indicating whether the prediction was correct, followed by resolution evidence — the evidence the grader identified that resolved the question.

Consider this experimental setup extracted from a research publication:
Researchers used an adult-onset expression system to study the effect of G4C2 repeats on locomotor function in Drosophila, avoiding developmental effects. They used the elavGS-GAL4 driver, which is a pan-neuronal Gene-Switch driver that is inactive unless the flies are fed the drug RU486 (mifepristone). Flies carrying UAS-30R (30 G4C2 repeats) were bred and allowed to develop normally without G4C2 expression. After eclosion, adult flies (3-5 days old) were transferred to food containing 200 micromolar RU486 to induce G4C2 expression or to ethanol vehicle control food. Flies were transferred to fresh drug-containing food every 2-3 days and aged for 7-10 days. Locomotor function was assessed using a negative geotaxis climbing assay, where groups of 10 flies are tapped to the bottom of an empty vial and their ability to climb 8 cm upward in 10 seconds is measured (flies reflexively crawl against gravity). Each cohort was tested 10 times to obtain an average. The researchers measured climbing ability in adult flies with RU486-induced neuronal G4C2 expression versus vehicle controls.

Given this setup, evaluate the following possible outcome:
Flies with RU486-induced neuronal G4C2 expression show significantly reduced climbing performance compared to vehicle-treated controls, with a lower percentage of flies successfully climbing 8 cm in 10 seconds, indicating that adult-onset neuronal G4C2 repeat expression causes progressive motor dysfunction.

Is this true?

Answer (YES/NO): YES